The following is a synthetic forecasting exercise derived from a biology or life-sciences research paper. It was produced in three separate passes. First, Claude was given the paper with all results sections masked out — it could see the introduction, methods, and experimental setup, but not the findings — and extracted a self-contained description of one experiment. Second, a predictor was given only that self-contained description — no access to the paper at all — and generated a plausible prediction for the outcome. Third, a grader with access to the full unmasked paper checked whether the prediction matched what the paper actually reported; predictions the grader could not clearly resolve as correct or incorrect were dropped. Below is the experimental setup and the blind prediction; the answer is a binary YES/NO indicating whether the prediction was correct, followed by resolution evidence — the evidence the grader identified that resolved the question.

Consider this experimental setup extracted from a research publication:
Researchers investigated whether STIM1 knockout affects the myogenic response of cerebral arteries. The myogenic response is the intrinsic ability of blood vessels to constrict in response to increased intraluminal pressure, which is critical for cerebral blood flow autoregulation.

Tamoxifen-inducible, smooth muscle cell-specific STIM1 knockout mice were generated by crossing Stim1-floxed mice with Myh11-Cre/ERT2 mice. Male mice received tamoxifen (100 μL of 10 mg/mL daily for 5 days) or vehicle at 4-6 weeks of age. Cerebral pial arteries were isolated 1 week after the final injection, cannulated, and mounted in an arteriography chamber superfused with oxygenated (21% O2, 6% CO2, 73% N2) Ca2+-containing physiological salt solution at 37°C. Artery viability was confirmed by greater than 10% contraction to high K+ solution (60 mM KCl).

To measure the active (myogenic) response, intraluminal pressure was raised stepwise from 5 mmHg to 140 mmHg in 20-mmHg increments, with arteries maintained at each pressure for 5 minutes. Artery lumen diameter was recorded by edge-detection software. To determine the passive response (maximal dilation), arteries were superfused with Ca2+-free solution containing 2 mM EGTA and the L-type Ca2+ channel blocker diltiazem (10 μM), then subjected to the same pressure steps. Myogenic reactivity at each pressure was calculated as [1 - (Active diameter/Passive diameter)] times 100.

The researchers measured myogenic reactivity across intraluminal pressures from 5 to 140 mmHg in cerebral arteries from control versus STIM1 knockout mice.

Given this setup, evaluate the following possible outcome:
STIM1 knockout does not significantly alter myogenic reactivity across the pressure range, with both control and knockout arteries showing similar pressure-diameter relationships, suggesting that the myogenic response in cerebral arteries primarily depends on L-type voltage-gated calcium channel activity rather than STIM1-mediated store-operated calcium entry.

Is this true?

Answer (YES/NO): NO